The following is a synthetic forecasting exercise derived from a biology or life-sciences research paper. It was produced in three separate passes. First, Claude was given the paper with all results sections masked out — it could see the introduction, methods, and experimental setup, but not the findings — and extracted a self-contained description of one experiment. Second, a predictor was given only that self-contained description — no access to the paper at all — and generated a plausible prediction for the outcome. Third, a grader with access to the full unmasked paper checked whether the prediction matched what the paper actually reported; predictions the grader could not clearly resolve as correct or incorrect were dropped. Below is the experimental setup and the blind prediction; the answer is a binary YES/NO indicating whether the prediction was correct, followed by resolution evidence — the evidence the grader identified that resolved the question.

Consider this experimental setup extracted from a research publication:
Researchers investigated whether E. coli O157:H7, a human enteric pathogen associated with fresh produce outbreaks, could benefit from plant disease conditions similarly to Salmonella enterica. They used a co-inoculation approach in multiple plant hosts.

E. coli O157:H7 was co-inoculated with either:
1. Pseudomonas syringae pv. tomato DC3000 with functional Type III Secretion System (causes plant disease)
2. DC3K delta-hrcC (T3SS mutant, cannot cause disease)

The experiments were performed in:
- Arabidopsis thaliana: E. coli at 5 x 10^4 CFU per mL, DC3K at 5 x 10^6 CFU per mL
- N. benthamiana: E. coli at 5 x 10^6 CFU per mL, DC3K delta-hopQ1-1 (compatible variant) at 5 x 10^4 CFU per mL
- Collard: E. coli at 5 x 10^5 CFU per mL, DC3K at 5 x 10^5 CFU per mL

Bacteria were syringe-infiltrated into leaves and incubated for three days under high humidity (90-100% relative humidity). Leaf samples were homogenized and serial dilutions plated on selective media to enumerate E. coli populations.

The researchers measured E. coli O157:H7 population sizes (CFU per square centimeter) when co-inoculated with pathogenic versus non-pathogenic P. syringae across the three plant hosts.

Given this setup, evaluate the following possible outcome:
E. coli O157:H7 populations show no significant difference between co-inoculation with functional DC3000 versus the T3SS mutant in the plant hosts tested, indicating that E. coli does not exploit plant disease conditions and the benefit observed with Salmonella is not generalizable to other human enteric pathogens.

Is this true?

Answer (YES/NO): NO